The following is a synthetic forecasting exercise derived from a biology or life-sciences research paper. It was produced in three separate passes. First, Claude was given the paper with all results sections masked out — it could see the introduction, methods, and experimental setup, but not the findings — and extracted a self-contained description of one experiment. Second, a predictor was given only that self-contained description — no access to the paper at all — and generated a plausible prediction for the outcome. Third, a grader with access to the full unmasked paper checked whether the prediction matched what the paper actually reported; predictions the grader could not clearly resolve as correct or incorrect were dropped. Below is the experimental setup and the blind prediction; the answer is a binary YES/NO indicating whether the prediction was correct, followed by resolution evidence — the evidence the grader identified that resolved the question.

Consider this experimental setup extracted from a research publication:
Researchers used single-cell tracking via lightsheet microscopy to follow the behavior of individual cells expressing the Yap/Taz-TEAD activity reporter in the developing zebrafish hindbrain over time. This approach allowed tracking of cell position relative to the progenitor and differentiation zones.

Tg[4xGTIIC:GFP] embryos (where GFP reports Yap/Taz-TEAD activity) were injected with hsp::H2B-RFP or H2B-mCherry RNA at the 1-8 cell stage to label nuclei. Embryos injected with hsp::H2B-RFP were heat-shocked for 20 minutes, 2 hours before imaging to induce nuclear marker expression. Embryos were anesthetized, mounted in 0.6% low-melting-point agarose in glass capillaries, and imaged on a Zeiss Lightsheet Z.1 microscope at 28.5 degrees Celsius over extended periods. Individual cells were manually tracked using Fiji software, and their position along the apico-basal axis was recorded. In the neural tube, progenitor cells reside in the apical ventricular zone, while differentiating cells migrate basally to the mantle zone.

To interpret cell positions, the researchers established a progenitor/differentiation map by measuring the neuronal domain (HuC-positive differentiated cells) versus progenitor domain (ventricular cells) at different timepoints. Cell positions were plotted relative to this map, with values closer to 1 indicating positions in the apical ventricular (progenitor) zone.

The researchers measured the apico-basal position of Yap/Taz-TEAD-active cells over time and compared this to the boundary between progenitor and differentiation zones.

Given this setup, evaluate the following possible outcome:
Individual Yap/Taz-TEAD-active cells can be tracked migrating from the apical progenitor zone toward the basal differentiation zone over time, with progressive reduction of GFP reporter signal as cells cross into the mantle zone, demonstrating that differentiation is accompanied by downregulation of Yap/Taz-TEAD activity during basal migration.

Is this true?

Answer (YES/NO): NO